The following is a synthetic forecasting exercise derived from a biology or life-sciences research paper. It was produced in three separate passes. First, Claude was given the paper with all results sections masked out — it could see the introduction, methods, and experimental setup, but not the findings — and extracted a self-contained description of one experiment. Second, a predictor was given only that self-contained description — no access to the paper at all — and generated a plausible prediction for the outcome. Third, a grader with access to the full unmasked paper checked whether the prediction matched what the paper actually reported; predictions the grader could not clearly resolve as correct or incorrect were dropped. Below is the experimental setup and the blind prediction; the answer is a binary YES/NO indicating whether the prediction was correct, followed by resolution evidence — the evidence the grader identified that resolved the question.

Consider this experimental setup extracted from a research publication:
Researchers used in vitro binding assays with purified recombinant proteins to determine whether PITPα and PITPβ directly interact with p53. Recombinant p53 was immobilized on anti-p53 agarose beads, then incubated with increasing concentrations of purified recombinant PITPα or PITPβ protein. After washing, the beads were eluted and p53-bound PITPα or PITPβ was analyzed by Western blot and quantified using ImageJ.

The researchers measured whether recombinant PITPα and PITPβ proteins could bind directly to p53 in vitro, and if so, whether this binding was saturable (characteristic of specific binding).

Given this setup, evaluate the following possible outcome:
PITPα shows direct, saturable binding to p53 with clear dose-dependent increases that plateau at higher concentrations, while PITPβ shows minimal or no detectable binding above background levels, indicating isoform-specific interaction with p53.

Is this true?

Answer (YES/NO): NO